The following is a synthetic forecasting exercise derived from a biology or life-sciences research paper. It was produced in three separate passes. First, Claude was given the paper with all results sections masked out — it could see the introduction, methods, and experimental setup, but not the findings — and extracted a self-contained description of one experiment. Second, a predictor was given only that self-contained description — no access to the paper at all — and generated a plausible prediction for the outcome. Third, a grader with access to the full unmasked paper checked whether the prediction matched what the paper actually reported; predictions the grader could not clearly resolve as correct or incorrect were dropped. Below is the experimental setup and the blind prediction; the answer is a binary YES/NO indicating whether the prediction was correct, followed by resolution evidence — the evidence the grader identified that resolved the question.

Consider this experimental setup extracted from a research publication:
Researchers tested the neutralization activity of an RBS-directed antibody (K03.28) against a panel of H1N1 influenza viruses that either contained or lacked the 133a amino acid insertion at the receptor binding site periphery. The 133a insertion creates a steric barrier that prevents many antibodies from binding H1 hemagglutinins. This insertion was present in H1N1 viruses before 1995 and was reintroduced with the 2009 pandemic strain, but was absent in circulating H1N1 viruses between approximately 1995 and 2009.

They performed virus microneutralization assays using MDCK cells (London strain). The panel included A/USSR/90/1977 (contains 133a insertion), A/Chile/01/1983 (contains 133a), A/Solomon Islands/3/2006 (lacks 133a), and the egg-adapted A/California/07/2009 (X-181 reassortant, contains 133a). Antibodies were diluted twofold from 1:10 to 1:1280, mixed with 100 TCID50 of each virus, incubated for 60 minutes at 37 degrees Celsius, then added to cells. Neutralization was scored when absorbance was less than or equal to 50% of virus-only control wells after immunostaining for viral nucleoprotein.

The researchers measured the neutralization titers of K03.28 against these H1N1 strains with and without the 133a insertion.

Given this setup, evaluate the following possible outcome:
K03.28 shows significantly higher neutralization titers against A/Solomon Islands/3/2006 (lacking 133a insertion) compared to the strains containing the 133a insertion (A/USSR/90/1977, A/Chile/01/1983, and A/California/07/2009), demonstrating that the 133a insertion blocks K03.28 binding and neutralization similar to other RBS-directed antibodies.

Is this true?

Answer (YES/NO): NO